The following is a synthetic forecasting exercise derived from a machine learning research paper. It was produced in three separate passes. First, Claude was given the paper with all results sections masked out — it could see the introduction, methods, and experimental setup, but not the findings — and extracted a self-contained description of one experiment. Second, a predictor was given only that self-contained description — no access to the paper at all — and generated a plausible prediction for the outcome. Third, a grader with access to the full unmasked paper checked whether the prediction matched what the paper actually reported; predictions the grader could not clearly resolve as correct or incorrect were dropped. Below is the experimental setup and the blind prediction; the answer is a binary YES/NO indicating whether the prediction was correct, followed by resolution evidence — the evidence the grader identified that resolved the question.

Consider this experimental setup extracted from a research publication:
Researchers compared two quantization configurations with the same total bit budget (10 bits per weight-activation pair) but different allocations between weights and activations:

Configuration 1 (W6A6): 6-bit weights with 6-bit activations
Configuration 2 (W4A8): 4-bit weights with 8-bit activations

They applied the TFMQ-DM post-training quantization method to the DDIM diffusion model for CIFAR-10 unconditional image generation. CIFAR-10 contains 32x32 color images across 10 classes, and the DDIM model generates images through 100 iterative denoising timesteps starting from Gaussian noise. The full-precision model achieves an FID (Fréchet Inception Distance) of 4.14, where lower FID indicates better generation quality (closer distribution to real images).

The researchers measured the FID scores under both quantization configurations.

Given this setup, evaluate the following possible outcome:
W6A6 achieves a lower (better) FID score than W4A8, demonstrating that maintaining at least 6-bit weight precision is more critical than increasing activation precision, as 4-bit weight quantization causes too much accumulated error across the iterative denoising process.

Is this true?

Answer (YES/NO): NO